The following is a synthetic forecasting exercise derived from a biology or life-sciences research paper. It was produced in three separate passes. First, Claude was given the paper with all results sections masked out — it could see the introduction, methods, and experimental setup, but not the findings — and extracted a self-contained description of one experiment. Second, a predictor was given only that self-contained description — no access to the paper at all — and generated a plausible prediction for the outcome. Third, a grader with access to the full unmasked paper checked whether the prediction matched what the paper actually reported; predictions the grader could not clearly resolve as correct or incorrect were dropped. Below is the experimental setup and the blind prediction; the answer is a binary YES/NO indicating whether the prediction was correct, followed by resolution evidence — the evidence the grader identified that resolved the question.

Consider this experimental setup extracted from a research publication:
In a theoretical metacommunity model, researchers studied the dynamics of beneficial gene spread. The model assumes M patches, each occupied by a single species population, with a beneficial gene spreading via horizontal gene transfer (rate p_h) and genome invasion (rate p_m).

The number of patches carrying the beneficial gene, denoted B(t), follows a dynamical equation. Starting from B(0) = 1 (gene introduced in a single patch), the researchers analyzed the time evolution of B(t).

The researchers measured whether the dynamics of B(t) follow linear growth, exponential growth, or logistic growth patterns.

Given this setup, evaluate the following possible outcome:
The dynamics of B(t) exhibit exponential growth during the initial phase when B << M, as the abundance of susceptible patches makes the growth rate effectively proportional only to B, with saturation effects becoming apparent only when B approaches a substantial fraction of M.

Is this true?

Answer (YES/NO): NO